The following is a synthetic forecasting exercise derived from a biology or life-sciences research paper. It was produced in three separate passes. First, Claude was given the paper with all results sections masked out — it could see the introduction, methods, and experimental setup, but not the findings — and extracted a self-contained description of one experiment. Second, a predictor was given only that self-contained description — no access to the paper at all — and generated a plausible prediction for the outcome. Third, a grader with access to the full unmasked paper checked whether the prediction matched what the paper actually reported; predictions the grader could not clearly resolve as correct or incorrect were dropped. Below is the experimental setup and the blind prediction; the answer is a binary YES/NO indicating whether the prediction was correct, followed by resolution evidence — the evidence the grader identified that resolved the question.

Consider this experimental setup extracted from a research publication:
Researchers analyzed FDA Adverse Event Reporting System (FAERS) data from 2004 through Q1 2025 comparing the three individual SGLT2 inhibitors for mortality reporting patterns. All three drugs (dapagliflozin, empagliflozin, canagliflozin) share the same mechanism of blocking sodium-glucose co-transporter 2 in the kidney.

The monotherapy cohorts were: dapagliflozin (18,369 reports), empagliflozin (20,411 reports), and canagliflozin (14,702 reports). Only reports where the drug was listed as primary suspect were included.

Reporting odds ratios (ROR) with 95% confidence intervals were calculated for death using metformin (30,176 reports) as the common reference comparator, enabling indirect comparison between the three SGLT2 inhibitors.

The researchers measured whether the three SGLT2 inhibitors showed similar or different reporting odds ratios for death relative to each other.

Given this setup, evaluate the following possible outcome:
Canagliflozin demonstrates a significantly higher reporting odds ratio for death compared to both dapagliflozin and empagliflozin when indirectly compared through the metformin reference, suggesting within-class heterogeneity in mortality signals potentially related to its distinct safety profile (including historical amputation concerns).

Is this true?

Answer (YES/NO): NO